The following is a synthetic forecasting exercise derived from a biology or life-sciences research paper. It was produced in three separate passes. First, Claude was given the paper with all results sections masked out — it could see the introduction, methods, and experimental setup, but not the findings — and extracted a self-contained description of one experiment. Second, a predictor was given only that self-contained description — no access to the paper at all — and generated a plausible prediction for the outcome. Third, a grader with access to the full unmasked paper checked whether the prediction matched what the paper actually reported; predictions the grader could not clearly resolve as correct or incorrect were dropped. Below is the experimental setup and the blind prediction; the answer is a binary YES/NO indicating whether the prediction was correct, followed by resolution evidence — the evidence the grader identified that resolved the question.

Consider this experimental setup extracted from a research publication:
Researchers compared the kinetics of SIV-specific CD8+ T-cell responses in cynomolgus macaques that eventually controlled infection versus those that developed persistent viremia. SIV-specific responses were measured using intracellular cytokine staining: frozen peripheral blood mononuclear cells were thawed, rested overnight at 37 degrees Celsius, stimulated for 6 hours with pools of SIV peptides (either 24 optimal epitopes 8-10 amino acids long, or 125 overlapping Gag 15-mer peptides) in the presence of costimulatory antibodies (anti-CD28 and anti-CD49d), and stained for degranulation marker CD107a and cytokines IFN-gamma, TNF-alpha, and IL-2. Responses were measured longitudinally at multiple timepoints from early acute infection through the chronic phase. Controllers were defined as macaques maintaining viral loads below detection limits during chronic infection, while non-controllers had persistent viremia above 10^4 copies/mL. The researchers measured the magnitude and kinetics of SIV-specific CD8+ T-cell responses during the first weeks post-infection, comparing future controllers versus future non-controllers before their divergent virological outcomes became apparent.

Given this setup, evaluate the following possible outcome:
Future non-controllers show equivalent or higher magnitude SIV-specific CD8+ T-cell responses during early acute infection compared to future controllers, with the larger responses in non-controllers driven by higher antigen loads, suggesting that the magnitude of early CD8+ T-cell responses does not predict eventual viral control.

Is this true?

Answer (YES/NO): YES